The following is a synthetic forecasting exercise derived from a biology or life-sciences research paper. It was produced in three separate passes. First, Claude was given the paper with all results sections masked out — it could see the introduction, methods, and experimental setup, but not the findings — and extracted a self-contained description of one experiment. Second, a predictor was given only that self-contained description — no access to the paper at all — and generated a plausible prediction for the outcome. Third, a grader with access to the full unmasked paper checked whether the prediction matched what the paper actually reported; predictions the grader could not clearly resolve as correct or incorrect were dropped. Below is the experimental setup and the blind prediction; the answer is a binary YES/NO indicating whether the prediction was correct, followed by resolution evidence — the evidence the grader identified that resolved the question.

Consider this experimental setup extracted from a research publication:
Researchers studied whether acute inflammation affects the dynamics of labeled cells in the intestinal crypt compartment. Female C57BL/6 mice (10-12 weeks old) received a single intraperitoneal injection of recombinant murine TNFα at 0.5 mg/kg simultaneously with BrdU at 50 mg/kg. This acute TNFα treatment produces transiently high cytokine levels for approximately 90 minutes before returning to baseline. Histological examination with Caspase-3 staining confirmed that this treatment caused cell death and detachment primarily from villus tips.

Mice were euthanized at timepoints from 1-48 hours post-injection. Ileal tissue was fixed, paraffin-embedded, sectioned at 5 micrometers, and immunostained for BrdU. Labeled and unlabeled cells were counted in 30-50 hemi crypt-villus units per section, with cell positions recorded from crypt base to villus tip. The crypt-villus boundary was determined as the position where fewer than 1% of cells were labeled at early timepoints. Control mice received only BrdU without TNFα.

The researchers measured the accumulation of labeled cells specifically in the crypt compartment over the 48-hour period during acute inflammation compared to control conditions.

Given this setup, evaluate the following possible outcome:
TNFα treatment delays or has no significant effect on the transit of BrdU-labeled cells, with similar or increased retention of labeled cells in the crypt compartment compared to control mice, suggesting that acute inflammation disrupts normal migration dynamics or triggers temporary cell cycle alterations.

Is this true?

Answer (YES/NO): YES